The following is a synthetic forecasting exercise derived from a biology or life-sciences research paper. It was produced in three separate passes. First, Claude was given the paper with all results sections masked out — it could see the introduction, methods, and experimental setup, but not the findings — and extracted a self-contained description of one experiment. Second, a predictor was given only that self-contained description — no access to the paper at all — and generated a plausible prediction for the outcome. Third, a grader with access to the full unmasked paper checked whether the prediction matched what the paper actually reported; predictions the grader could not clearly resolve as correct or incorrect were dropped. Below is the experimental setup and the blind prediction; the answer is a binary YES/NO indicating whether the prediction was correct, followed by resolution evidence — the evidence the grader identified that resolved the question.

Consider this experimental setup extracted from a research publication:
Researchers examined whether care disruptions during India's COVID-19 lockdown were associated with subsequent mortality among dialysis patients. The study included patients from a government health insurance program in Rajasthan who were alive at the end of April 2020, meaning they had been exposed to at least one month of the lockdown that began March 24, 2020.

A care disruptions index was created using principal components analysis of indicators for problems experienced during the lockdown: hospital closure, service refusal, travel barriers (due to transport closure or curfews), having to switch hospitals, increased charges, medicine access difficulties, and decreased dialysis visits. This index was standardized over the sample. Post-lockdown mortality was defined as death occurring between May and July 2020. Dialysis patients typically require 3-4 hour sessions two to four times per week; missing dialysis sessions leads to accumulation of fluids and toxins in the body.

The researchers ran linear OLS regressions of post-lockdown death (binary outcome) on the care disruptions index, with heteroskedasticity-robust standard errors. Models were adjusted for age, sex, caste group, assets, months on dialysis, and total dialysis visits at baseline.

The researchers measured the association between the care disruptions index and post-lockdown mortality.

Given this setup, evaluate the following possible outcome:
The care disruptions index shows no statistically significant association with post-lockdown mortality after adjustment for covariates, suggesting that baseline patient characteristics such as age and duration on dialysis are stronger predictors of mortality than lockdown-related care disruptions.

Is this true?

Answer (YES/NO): NO